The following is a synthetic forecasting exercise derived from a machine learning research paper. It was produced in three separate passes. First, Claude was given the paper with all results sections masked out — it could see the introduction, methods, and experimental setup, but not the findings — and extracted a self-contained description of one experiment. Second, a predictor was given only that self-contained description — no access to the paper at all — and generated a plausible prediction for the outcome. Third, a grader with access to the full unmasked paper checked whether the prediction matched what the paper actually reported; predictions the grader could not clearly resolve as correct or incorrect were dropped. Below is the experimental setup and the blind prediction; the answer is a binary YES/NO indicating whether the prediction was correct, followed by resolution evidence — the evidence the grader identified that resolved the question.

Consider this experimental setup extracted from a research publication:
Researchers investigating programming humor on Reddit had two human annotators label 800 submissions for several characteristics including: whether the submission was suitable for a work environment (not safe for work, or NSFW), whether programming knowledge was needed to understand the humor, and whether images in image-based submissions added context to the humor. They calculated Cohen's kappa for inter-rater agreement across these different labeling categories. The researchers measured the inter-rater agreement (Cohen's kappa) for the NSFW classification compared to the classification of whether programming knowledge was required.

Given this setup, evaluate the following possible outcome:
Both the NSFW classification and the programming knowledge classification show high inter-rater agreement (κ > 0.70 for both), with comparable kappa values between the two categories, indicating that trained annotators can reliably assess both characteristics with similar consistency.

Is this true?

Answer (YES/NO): NO